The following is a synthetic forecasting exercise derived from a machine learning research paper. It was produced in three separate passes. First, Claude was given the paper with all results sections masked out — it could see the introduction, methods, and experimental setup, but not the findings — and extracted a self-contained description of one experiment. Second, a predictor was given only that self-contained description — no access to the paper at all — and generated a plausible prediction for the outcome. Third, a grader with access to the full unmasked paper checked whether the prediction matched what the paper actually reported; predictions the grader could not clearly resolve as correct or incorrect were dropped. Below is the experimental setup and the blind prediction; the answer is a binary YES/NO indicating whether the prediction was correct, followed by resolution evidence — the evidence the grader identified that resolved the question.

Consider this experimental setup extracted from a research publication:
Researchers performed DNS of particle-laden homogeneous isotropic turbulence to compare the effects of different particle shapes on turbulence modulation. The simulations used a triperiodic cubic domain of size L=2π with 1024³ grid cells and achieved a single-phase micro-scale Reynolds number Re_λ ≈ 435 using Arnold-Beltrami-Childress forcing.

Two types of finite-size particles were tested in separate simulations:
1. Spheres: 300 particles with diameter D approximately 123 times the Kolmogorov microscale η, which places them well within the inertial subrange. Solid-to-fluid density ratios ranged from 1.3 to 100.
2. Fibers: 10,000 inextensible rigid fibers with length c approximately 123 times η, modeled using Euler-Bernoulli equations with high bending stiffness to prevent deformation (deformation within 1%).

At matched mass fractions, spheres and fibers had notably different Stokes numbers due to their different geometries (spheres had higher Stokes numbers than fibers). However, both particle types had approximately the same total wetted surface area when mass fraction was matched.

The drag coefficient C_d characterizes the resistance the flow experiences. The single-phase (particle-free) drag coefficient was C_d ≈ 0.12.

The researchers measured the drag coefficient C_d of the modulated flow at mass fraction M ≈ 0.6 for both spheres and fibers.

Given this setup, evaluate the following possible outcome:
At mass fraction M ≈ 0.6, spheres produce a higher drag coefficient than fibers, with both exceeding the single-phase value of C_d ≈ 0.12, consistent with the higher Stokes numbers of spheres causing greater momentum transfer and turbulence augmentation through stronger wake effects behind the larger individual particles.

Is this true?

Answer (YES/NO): NO